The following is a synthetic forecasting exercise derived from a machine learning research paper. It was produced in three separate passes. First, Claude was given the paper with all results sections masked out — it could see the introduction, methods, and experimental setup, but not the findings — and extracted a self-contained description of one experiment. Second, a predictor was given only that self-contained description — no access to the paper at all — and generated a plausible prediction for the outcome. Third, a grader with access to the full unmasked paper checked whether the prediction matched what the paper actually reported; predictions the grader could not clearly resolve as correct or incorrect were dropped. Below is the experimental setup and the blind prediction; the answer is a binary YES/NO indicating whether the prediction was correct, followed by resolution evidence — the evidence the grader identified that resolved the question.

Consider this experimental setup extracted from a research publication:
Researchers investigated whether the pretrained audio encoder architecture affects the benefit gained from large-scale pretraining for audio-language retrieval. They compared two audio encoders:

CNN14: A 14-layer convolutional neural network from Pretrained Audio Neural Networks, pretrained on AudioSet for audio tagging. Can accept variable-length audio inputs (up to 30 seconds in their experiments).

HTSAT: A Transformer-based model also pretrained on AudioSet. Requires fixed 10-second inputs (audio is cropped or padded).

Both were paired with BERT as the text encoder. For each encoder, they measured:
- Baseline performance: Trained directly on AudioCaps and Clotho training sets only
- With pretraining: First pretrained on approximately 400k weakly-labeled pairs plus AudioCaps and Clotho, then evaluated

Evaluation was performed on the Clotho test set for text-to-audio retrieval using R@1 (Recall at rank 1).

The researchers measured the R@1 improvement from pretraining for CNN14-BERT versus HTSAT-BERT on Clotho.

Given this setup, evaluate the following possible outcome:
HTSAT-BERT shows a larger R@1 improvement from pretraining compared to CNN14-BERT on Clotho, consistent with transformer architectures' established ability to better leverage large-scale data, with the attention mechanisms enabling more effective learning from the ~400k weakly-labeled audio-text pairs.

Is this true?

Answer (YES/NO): NO